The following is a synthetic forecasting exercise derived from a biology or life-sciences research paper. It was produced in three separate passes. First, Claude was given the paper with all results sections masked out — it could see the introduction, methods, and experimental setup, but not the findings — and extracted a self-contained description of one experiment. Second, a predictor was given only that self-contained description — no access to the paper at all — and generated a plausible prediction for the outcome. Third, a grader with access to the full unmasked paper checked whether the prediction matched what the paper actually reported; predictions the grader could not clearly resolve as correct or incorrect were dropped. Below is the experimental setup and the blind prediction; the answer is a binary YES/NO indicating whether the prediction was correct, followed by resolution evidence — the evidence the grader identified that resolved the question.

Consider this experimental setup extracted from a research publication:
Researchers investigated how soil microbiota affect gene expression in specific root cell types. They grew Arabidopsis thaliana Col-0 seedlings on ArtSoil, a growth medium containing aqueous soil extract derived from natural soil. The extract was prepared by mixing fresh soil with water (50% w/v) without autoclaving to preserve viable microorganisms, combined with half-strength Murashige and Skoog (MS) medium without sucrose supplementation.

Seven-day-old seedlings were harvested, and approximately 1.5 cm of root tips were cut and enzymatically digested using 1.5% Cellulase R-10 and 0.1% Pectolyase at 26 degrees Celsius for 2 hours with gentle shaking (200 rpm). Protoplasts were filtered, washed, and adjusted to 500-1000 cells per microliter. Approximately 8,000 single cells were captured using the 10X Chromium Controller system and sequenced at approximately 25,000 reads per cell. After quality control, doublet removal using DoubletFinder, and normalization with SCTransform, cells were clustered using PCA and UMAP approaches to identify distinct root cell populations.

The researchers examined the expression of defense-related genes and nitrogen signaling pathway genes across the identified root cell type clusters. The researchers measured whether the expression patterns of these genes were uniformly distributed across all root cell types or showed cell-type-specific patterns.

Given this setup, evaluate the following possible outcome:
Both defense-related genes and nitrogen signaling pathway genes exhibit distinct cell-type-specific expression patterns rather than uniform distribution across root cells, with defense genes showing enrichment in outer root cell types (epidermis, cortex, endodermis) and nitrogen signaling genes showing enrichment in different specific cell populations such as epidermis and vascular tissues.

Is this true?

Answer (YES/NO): NO